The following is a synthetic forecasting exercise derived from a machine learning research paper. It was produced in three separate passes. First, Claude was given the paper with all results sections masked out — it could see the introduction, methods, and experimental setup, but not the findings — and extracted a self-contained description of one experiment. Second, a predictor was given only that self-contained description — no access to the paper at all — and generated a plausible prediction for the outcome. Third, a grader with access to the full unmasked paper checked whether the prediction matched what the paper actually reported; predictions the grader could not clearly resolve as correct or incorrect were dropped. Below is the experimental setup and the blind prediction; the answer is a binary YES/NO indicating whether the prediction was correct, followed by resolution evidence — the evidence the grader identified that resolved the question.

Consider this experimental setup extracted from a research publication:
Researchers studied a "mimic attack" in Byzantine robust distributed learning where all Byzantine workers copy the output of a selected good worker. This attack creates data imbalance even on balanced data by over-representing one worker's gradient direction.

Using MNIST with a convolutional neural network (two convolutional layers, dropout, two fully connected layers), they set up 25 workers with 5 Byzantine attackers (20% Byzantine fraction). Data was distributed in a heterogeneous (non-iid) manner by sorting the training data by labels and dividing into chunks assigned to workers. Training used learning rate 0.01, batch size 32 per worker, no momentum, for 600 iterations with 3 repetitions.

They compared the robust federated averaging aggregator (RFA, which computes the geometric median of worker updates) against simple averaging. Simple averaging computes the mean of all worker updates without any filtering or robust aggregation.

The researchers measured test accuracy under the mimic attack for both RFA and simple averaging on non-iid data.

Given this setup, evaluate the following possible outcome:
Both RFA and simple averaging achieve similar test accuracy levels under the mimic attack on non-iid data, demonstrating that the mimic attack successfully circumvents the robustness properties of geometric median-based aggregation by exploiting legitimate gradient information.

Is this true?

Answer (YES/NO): NO